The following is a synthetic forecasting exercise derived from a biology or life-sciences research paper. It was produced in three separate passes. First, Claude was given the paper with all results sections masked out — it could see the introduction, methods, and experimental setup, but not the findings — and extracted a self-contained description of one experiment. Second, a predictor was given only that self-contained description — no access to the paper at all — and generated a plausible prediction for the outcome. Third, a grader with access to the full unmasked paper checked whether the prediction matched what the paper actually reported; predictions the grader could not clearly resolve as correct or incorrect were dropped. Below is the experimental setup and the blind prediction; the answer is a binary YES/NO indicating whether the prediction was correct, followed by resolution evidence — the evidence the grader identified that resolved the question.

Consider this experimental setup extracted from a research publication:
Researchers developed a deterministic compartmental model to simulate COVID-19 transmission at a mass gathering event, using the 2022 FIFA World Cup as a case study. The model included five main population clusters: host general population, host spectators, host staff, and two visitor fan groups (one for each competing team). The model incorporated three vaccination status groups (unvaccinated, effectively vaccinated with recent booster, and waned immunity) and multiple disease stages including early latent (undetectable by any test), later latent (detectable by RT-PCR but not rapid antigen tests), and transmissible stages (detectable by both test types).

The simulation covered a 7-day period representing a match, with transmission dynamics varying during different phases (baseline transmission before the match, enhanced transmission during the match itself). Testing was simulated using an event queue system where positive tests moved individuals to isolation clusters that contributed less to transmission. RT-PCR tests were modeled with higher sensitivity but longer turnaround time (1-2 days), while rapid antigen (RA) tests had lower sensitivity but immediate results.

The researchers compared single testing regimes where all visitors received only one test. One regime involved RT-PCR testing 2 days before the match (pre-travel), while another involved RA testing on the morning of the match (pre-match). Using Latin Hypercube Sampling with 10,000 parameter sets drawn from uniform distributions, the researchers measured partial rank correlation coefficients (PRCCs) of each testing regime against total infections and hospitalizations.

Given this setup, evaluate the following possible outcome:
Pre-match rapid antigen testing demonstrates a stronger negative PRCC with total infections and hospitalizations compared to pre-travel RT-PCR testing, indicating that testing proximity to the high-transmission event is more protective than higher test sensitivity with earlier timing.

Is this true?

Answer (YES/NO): YES